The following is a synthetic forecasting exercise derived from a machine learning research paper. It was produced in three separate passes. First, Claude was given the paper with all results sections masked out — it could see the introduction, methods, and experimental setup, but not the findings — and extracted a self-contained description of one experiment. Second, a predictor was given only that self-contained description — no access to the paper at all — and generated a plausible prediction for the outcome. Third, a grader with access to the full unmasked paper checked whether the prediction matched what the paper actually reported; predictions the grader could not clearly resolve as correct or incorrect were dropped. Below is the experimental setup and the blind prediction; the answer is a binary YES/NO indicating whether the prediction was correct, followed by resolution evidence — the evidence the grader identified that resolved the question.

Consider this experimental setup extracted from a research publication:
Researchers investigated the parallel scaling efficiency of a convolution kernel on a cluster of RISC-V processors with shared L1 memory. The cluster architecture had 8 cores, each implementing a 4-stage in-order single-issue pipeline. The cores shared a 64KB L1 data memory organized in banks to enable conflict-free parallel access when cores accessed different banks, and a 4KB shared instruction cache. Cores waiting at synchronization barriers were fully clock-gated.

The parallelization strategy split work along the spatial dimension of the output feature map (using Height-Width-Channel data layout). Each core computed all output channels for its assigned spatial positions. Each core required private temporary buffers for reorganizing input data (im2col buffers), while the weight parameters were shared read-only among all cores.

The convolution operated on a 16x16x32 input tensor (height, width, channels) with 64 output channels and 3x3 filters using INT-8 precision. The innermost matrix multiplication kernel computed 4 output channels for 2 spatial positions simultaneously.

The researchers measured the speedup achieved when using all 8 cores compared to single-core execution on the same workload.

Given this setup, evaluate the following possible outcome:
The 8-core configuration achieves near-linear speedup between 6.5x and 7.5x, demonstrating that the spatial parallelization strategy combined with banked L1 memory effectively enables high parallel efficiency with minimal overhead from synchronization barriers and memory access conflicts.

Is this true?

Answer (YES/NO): YES